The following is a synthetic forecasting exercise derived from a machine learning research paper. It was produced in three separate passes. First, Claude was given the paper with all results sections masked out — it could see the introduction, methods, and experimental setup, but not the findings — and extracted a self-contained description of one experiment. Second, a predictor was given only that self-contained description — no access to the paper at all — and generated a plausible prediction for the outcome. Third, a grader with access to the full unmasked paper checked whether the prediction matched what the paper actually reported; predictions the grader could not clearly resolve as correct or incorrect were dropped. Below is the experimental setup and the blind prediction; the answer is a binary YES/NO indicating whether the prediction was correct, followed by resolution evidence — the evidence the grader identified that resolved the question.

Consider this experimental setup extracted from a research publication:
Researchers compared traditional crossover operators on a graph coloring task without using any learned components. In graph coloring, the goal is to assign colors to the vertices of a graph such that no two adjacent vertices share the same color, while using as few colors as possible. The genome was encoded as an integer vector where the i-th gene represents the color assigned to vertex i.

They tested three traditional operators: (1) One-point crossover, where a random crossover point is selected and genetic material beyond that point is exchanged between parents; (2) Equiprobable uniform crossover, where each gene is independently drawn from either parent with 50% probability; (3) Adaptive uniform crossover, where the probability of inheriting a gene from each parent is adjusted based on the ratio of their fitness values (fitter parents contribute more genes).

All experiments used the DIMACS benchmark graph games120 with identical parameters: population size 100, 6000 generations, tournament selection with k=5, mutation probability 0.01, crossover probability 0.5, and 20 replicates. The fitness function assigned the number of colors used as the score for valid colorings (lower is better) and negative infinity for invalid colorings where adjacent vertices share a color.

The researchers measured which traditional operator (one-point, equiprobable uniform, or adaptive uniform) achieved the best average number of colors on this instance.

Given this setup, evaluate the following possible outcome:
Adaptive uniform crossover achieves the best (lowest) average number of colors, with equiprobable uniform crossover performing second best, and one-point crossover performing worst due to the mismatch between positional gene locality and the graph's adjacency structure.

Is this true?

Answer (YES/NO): YES